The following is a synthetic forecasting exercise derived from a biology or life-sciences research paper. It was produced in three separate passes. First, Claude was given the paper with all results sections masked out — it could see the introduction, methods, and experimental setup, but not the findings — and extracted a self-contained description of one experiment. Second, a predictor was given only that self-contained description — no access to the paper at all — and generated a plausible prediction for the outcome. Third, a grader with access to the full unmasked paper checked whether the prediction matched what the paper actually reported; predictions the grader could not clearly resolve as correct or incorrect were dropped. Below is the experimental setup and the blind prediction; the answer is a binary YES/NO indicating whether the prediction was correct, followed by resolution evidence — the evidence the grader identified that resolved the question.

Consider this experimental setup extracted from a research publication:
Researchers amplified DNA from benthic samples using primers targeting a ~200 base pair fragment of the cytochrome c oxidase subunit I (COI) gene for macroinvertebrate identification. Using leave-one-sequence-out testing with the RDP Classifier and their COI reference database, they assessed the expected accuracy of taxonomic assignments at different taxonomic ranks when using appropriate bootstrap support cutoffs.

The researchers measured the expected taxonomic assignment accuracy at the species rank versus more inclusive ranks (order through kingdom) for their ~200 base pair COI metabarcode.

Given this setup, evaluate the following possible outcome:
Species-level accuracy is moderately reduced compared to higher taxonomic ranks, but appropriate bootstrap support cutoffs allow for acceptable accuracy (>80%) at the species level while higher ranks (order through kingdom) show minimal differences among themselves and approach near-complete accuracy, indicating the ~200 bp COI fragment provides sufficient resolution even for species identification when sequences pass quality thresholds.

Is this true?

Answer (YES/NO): YES